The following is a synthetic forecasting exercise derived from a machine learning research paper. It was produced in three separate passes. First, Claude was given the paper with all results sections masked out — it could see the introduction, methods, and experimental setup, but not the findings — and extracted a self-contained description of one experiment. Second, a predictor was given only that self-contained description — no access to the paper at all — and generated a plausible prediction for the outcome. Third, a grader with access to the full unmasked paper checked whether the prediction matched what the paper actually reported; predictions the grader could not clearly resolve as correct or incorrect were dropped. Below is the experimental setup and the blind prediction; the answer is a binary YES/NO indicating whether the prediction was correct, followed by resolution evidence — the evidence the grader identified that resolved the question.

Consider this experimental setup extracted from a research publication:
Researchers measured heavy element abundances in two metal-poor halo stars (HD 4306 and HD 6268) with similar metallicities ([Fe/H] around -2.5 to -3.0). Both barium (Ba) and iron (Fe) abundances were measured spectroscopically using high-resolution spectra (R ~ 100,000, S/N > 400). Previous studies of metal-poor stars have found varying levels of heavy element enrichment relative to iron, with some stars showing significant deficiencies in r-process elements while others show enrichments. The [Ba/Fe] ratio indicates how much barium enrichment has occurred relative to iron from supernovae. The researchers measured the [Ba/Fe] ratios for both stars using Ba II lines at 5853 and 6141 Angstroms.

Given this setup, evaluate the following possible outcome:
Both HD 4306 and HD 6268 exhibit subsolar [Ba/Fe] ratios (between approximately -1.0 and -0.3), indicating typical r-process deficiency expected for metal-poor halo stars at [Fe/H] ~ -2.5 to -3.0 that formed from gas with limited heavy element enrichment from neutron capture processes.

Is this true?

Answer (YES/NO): NO